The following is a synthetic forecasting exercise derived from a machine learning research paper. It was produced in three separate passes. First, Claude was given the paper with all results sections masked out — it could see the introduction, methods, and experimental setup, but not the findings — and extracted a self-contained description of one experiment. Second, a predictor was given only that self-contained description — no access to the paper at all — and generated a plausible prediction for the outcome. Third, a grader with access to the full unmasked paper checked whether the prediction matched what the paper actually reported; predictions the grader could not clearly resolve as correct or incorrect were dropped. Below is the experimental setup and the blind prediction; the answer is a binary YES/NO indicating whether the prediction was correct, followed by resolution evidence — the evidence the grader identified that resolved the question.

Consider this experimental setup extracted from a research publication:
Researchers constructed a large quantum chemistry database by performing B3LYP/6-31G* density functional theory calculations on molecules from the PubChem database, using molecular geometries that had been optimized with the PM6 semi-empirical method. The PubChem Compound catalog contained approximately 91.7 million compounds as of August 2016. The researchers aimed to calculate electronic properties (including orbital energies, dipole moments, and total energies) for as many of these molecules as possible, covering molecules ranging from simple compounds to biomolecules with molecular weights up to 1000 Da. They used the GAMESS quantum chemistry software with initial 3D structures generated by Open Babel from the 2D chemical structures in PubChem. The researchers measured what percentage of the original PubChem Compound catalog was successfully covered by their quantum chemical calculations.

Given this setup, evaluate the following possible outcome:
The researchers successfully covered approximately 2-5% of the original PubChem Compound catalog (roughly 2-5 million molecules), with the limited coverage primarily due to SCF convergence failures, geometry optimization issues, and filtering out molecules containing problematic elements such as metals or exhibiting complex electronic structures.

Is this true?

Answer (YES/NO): NO